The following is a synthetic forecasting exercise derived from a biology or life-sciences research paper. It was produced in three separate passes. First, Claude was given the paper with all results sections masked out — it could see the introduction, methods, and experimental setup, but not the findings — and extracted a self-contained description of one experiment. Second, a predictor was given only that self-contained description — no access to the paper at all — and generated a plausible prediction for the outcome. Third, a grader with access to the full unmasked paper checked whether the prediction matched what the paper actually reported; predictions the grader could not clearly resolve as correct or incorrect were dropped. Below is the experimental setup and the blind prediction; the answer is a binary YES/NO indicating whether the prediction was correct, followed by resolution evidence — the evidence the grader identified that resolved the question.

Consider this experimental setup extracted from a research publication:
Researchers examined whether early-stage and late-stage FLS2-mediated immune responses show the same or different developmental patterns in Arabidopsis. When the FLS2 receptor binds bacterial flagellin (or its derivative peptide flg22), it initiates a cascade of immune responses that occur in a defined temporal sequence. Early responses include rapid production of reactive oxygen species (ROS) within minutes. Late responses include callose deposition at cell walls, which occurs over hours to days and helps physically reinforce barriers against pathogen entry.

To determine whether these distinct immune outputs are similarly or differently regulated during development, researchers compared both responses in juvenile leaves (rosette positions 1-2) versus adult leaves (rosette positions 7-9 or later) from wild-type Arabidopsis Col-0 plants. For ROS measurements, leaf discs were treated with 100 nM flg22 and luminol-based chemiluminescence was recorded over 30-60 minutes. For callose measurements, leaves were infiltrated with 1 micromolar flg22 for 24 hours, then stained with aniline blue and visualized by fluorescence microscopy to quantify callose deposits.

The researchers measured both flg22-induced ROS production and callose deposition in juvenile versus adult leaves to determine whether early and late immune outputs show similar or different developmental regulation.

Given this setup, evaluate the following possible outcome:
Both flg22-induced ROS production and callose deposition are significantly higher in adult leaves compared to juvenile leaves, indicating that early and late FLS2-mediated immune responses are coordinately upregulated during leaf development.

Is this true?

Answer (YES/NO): NO